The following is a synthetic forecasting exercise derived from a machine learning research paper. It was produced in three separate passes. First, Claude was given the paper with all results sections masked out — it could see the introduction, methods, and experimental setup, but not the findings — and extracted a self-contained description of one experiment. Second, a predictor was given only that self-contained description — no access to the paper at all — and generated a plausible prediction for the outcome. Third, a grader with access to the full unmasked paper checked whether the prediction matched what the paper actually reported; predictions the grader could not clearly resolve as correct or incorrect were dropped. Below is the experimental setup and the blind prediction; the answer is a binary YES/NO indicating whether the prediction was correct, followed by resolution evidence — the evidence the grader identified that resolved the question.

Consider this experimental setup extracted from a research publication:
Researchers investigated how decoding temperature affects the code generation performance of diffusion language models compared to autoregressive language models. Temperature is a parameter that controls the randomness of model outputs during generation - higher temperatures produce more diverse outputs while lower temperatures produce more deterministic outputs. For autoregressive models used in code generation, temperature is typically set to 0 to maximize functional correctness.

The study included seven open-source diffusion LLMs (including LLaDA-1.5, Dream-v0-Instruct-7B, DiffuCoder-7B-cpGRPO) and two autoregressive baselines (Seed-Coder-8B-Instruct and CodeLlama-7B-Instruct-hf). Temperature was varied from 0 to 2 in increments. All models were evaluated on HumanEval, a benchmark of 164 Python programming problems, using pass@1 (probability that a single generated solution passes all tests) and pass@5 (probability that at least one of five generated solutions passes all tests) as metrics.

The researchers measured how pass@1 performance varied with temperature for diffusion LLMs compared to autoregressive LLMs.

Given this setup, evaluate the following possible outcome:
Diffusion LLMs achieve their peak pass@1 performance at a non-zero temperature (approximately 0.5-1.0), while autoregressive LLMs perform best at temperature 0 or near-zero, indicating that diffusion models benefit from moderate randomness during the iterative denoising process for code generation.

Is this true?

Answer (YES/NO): NO